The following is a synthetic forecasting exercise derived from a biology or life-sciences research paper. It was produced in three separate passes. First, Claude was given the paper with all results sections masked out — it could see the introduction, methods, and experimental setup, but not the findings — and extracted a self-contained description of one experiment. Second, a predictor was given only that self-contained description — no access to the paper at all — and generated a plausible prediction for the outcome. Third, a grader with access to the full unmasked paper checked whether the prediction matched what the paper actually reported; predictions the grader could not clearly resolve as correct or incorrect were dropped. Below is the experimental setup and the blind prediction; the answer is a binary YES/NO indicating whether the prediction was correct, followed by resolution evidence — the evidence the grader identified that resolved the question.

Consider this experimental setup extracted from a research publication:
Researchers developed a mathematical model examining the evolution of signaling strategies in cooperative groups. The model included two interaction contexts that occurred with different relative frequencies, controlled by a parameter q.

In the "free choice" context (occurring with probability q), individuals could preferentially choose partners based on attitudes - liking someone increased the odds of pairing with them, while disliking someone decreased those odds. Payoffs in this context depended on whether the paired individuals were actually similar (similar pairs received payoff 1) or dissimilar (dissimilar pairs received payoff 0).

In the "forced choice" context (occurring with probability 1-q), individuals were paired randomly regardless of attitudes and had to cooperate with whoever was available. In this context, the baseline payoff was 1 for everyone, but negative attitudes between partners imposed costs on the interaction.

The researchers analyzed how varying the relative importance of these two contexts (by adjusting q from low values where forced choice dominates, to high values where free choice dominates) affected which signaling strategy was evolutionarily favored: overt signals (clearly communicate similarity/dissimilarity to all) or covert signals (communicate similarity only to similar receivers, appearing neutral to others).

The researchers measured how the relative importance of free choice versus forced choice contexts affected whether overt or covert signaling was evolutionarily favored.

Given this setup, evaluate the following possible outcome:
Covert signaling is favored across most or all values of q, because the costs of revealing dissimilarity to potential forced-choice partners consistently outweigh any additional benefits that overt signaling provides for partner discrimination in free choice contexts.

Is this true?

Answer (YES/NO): NO